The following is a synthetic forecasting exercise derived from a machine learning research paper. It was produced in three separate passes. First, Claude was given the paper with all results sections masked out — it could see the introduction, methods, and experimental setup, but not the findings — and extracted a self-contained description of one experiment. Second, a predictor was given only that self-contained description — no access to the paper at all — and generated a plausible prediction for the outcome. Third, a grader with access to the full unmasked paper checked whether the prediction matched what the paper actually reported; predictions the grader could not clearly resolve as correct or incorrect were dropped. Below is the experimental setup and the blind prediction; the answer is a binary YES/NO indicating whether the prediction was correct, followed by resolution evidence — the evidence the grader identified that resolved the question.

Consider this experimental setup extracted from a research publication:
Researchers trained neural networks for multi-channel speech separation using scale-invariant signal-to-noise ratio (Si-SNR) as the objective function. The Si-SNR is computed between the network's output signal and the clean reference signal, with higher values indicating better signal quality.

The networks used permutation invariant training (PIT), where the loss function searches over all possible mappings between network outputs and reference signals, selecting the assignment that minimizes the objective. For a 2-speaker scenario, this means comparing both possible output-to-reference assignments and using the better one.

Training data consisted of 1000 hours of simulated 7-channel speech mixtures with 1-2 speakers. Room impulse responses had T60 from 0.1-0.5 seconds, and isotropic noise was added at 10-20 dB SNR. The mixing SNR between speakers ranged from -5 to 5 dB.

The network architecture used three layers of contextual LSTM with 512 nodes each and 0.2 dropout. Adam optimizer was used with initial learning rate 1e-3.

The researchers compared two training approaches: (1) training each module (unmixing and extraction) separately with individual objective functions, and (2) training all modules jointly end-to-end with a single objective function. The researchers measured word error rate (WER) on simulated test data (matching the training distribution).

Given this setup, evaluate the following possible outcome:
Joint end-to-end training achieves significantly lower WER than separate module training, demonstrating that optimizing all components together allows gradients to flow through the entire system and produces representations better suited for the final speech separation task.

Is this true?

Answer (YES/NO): NO